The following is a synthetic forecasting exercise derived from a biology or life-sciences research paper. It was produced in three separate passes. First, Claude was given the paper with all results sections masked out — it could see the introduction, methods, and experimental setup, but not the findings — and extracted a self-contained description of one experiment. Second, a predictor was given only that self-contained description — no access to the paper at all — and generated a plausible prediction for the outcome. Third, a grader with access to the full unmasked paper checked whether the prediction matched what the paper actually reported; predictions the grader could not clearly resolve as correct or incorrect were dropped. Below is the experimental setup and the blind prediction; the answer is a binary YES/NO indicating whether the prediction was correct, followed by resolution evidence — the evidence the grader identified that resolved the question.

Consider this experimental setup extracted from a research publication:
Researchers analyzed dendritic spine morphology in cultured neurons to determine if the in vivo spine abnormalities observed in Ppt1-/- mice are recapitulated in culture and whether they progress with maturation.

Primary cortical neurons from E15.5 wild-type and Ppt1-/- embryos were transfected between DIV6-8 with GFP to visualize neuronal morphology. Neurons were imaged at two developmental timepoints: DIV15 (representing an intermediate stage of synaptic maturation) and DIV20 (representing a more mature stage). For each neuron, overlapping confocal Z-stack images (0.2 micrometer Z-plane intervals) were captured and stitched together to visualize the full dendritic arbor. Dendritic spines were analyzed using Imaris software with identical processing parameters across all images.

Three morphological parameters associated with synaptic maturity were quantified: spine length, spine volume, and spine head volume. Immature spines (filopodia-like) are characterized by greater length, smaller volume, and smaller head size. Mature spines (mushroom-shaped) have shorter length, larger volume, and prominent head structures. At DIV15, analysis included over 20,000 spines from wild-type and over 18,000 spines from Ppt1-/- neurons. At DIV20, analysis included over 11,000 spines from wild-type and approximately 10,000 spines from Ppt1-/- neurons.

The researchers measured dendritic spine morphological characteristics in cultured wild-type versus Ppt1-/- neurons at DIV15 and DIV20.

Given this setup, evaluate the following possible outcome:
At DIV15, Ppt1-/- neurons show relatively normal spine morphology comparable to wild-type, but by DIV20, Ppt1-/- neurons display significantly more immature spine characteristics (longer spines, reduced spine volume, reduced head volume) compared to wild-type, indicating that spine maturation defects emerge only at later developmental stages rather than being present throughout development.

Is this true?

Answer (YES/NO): NO